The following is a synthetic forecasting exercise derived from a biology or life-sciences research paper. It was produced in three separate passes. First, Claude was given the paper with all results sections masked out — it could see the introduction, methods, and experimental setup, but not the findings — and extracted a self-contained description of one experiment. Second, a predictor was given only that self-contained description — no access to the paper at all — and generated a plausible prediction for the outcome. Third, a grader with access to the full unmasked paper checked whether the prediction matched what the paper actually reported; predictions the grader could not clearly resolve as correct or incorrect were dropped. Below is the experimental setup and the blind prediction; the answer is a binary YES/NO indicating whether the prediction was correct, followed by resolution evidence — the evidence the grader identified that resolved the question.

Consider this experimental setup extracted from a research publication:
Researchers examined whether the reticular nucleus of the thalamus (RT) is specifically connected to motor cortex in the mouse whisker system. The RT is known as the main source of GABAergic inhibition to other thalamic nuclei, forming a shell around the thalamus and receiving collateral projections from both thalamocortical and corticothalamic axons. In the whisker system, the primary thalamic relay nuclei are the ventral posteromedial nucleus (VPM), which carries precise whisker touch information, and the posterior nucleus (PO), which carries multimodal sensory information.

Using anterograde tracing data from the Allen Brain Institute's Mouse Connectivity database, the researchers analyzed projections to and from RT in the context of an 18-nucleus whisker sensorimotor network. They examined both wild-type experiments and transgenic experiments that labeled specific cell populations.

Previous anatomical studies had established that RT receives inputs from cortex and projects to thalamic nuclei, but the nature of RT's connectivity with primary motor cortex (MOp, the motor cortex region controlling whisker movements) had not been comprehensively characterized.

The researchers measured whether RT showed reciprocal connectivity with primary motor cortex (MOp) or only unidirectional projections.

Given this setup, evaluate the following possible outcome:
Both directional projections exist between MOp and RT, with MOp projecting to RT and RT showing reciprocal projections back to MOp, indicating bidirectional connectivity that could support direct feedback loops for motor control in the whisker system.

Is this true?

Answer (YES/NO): YES